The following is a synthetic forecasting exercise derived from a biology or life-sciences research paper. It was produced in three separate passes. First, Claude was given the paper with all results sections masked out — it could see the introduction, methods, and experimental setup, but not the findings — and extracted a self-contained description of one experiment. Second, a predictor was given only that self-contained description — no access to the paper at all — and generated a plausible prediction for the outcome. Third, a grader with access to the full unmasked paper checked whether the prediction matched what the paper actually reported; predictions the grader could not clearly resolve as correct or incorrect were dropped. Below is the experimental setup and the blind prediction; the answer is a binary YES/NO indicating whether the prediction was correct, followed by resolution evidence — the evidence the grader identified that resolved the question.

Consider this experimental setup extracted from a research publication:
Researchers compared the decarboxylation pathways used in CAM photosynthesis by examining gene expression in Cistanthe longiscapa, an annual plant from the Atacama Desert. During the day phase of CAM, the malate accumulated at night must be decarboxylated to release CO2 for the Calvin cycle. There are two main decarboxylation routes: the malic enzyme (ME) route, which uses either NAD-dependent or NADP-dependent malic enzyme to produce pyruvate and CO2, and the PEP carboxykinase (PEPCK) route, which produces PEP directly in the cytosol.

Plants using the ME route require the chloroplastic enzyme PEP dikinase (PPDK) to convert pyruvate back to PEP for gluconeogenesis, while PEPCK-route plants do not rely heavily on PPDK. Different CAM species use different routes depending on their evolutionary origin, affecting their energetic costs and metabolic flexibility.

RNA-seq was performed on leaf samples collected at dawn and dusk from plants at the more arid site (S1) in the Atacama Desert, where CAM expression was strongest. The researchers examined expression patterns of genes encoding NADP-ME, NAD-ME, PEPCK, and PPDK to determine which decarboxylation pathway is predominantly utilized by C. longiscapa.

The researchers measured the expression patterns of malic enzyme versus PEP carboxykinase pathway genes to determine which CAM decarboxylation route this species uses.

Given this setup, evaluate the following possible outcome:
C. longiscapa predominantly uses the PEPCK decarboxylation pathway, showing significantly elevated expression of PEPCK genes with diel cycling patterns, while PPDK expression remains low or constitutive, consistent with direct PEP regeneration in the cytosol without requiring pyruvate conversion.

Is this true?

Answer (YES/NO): NO